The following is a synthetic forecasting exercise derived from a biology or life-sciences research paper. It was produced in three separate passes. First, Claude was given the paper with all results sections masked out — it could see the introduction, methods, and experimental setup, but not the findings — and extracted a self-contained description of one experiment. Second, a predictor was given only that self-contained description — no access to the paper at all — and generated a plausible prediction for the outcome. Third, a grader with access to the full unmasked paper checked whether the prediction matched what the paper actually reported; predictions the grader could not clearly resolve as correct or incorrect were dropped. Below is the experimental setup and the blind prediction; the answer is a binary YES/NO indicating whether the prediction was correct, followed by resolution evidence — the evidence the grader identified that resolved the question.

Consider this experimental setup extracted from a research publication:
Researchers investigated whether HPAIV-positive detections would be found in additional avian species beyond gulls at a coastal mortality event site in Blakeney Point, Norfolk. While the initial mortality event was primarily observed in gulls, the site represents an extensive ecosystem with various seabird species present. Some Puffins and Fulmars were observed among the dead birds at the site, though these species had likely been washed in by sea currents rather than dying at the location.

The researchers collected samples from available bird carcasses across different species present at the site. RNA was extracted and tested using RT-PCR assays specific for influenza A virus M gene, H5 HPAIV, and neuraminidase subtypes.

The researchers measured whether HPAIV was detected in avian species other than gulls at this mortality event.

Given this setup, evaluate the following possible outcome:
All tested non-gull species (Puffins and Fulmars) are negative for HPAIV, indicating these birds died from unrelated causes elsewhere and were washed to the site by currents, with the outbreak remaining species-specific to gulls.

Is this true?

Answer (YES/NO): NO